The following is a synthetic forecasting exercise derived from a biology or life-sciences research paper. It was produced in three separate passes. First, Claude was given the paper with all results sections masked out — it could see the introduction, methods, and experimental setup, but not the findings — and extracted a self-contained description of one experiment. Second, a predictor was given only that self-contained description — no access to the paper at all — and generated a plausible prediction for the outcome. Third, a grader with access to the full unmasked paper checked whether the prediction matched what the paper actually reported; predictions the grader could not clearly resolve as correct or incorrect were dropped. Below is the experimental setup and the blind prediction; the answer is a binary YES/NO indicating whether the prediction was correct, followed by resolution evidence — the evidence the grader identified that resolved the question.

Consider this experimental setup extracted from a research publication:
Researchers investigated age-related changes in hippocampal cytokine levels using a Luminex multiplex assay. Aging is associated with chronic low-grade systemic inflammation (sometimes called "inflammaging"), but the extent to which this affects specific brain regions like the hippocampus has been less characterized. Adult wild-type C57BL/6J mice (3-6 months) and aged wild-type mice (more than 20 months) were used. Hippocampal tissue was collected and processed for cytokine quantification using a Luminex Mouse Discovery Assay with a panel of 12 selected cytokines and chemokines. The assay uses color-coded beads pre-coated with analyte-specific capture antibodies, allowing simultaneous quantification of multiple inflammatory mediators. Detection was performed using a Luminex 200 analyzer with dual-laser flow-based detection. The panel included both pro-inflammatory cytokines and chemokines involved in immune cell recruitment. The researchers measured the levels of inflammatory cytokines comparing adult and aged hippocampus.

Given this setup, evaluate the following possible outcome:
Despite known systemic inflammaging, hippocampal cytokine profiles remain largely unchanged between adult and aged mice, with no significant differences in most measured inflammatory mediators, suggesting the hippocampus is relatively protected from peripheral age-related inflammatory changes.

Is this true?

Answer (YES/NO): NO